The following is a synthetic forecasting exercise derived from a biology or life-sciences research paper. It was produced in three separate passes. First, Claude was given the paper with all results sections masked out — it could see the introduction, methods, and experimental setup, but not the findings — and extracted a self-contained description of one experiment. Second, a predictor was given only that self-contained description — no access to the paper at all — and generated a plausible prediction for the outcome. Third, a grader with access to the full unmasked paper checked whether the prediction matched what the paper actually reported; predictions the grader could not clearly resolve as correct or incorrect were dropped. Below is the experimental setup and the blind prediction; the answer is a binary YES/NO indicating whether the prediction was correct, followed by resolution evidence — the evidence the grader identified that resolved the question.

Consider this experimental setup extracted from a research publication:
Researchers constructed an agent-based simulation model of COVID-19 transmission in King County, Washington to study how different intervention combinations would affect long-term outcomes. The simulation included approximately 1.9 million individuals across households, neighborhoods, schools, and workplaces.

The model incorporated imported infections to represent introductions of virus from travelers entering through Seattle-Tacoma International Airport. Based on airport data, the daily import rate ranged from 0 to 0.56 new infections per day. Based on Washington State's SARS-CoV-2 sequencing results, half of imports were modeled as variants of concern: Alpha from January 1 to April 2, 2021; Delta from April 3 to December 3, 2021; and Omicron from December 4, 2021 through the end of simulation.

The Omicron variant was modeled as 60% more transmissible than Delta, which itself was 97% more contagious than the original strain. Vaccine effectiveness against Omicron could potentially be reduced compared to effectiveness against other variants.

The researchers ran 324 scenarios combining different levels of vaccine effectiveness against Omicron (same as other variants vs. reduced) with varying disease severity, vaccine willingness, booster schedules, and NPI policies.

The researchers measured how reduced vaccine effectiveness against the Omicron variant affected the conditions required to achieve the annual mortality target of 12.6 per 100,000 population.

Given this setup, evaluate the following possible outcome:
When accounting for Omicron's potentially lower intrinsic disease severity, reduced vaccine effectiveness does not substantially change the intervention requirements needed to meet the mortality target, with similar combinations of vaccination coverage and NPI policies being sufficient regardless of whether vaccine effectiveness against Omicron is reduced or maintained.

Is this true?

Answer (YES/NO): YES